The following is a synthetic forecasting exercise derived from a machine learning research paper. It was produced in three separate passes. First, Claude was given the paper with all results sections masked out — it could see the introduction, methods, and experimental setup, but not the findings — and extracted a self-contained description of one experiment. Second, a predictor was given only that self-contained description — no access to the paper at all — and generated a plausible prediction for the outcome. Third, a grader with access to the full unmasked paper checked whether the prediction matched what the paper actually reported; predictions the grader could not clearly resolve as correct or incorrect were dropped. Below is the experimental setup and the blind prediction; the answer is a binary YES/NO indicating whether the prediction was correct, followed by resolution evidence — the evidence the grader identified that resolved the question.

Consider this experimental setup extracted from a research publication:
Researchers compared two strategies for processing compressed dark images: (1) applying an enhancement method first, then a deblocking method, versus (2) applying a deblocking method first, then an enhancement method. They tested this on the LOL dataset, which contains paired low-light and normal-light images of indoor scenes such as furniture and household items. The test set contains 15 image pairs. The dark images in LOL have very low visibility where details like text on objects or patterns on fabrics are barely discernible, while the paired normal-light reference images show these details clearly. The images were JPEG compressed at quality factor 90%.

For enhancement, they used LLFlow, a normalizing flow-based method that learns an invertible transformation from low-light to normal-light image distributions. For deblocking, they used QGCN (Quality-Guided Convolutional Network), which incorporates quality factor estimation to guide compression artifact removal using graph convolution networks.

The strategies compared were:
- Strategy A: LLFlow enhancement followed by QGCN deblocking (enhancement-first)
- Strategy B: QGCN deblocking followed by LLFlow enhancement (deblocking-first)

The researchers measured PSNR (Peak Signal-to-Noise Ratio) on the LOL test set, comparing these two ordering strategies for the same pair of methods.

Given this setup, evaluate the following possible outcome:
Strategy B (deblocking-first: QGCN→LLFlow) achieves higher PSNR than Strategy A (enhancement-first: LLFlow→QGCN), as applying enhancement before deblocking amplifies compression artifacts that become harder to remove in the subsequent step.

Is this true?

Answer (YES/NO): YES